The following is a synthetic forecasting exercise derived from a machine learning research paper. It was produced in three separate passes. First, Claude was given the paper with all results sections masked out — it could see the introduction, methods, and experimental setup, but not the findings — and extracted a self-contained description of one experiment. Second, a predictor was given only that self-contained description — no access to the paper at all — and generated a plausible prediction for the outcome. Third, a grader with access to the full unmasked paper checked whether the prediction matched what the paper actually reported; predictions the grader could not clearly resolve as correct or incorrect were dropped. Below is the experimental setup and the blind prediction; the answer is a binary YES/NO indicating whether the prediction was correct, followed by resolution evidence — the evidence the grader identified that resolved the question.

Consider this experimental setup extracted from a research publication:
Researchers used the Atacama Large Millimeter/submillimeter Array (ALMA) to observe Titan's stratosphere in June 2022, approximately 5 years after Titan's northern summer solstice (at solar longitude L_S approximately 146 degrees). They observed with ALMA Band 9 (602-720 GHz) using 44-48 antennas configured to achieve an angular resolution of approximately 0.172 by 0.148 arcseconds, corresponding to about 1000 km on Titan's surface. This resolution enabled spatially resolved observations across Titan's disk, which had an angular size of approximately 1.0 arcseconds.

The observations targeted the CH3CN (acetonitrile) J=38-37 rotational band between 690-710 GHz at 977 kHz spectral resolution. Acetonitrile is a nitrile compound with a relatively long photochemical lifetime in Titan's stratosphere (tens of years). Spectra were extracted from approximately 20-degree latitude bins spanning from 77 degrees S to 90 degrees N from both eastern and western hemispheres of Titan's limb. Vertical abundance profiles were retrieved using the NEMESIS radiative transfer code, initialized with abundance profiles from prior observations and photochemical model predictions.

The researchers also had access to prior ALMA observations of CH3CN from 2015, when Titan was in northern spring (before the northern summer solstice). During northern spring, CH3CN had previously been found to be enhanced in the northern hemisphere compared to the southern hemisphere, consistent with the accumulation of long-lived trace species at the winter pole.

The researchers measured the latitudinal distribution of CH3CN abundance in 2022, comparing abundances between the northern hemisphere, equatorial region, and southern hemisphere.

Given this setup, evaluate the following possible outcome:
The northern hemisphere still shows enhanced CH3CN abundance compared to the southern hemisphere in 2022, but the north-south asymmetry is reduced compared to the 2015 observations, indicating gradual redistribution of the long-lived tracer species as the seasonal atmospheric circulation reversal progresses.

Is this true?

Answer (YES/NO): NO